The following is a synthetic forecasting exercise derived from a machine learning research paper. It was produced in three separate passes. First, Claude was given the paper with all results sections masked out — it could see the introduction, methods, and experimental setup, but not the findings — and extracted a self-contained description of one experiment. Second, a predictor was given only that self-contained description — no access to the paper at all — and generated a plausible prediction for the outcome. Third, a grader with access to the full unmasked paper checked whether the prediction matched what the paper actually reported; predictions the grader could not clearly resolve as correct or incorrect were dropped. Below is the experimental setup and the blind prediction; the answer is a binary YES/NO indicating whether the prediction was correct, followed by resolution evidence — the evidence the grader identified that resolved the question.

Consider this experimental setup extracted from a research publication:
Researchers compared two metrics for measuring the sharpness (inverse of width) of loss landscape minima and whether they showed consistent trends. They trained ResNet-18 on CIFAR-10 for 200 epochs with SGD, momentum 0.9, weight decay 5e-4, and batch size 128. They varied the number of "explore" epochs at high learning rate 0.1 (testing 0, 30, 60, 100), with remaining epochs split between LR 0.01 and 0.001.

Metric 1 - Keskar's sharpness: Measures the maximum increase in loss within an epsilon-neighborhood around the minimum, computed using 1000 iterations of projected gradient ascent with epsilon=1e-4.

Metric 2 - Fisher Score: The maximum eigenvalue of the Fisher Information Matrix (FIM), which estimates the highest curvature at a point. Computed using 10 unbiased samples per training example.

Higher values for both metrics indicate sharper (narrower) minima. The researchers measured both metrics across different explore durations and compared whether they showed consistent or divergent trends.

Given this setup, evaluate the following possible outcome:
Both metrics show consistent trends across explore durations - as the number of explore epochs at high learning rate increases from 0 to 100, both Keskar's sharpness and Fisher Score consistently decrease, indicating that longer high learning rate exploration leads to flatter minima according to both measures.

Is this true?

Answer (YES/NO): YES